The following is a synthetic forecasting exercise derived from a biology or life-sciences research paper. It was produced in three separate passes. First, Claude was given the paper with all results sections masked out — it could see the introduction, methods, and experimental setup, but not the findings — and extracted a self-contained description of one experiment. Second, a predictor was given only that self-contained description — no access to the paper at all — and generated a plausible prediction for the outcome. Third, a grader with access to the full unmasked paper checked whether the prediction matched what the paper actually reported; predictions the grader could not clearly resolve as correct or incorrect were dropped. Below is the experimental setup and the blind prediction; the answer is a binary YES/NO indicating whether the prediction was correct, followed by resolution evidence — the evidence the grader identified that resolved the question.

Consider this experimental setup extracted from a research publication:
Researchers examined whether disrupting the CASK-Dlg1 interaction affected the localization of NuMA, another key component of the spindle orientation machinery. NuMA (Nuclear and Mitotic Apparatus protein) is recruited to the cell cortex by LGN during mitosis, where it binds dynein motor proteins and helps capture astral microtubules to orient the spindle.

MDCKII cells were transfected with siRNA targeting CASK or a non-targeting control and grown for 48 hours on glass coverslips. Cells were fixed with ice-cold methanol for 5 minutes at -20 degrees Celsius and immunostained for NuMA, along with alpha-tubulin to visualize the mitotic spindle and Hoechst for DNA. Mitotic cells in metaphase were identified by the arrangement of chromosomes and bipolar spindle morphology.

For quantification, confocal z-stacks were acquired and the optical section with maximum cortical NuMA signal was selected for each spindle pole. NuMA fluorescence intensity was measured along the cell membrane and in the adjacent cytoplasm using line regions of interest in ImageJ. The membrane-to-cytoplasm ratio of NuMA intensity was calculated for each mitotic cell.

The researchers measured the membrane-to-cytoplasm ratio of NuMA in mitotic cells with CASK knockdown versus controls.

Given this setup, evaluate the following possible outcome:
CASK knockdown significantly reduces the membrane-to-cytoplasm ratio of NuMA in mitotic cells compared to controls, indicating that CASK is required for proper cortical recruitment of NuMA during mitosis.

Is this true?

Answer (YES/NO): YES